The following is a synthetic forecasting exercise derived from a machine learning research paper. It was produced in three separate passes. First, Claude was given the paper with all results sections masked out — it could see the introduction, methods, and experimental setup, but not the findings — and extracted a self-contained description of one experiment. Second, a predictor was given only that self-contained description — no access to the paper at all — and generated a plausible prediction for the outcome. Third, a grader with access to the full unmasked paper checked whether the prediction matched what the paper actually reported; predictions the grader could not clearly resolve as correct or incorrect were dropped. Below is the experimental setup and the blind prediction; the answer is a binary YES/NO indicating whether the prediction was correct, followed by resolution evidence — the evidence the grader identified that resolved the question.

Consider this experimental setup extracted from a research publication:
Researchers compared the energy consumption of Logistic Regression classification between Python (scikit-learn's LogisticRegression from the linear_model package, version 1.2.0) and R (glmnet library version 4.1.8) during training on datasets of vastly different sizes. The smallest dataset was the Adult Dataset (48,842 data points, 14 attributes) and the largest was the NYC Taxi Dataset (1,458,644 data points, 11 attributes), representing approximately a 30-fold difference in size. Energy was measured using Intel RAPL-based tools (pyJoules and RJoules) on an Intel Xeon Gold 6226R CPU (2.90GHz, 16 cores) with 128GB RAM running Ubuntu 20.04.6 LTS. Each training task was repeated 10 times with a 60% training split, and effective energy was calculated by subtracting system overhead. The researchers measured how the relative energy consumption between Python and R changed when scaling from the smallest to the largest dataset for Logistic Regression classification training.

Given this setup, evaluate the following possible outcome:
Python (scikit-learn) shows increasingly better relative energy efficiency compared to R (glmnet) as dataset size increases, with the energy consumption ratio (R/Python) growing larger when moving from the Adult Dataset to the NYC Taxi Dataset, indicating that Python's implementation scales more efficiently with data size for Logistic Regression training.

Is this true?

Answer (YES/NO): YES